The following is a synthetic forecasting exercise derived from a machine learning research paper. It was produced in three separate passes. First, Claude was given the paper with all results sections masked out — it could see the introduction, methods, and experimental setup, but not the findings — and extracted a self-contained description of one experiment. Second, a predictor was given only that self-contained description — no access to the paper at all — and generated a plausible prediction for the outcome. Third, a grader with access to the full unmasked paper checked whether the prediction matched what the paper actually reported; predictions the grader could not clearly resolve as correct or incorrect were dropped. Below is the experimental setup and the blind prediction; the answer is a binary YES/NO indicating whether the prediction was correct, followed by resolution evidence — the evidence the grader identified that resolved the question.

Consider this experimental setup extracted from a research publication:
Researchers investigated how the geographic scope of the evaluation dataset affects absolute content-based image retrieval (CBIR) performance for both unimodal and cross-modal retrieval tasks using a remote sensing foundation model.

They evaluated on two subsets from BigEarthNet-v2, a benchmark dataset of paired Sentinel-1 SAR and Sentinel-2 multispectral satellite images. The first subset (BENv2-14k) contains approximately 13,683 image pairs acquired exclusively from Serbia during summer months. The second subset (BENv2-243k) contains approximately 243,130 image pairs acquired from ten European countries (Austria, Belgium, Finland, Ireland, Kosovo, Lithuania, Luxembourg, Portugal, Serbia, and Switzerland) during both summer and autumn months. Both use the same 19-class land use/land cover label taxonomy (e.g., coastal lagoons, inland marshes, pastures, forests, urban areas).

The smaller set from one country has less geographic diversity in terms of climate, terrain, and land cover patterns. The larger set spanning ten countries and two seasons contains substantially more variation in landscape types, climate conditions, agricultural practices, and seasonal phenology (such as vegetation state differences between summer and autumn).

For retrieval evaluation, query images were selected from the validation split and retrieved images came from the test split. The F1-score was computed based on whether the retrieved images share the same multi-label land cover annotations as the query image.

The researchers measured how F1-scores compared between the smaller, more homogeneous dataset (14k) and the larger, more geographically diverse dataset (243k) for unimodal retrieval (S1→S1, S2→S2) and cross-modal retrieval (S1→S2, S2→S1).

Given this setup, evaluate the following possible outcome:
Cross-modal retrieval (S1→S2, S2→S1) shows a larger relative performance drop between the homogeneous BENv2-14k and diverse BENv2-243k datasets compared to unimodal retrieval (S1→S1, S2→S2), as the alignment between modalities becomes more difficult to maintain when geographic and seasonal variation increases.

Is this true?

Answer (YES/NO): YES